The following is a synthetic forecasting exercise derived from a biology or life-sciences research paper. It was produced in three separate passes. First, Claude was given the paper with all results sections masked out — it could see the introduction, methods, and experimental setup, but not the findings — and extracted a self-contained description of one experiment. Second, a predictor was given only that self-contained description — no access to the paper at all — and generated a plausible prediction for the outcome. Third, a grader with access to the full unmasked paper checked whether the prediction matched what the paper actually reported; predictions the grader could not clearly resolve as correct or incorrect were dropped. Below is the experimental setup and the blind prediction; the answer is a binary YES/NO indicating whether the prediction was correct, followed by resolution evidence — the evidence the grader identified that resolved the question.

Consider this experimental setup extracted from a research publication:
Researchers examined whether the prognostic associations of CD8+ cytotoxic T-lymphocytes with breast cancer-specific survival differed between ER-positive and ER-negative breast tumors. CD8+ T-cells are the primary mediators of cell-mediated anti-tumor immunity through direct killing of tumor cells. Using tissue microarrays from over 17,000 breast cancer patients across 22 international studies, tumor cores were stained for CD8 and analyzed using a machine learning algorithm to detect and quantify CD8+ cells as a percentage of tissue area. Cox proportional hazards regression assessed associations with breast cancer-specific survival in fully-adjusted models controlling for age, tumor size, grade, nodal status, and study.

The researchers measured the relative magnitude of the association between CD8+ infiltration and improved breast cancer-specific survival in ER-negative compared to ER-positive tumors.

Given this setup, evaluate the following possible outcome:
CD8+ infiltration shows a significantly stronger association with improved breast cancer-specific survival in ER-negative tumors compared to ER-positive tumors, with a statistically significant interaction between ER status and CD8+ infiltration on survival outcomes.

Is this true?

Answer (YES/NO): NO